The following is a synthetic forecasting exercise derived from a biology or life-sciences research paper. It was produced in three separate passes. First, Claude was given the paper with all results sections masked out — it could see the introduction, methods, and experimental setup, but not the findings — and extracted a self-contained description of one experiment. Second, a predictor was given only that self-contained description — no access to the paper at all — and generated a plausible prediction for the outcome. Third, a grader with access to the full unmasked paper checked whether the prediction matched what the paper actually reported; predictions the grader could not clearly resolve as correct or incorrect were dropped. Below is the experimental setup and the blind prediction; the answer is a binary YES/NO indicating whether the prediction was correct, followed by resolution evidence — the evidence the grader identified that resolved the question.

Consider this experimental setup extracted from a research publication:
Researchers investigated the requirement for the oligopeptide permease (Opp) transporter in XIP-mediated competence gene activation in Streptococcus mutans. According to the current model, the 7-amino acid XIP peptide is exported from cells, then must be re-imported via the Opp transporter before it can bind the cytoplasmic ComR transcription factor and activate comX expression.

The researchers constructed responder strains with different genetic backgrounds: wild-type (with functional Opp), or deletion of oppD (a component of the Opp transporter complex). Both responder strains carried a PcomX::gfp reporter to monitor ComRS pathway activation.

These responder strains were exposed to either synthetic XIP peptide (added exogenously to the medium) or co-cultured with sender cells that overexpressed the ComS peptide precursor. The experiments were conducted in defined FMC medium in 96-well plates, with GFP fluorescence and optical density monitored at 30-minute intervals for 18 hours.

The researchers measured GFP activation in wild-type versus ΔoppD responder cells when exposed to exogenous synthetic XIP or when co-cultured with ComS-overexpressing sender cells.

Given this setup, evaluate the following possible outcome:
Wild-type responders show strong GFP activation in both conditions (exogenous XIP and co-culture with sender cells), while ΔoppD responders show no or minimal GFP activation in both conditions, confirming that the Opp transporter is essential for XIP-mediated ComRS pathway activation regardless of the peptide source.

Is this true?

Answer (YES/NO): YES